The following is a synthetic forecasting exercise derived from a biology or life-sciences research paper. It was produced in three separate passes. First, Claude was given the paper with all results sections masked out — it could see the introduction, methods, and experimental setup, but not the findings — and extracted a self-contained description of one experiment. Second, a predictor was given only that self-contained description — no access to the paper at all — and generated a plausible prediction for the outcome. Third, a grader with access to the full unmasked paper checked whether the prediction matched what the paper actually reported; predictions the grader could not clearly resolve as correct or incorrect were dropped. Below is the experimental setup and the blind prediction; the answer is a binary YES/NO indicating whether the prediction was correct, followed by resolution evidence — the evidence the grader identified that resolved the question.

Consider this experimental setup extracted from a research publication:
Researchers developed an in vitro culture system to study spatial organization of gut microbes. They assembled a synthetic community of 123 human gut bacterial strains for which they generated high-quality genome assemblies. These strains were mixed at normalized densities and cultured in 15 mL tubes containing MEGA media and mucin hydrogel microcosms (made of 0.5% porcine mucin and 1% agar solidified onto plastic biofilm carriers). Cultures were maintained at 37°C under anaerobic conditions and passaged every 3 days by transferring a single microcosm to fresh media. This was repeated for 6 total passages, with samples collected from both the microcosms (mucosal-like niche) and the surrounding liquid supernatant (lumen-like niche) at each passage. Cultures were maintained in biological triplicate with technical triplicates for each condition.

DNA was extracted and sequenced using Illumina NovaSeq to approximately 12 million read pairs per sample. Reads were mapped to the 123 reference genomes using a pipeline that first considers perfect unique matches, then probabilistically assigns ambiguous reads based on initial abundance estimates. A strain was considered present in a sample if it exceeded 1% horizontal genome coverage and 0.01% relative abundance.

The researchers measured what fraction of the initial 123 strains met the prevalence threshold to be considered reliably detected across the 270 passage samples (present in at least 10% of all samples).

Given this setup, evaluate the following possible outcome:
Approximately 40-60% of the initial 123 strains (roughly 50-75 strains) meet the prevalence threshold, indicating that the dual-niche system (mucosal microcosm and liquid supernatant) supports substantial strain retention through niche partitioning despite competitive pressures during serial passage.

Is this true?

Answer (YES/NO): NO